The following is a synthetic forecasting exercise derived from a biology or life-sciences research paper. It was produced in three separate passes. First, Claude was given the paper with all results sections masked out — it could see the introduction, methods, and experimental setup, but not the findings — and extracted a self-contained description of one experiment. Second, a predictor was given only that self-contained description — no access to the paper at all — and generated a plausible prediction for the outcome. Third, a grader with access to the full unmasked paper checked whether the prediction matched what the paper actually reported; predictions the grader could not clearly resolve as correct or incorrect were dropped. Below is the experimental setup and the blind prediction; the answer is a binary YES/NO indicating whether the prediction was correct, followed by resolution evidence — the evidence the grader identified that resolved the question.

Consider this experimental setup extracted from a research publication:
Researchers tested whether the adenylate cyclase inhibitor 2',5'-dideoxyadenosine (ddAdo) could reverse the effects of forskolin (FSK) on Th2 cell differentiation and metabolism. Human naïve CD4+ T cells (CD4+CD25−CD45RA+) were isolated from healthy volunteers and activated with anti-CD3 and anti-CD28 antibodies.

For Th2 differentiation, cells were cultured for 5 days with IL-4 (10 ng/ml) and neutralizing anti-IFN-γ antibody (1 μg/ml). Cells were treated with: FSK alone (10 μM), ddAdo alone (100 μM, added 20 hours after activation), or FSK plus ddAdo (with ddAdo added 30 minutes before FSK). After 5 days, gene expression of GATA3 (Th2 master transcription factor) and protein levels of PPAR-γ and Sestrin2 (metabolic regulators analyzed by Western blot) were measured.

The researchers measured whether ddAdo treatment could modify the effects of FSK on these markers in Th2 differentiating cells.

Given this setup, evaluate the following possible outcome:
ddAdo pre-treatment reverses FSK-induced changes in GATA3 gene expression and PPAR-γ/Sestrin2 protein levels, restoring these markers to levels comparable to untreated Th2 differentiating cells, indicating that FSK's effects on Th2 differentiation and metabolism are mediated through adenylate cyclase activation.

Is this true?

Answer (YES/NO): NO